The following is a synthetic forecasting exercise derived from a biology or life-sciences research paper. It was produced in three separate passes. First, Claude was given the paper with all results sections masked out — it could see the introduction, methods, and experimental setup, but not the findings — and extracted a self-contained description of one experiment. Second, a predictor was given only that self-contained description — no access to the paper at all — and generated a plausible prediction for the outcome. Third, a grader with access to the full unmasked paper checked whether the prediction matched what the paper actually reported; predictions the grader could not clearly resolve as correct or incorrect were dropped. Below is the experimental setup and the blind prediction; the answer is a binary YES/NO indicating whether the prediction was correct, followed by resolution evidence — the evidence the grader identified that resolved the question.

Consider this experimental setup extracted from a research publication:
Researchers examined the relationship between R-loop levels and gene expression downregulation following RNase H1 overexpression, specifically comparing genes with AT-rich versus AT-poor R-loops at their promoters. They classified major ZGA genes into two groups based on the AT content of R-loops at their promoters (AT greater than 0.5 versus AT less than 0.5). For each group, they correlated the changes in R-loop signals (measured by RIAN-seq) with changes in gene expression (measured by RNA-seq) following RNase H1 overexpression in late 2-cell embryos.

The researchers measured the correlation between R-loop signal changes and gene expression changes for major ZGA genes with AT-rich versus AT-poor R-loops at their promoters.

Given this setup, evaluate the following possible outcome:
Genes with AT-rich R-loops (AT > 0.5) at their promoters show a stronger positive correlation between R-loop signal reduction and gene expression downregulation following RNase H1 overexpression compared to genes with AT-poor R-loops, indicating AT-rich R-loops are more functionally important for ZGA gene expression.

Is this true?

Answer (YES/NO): YES